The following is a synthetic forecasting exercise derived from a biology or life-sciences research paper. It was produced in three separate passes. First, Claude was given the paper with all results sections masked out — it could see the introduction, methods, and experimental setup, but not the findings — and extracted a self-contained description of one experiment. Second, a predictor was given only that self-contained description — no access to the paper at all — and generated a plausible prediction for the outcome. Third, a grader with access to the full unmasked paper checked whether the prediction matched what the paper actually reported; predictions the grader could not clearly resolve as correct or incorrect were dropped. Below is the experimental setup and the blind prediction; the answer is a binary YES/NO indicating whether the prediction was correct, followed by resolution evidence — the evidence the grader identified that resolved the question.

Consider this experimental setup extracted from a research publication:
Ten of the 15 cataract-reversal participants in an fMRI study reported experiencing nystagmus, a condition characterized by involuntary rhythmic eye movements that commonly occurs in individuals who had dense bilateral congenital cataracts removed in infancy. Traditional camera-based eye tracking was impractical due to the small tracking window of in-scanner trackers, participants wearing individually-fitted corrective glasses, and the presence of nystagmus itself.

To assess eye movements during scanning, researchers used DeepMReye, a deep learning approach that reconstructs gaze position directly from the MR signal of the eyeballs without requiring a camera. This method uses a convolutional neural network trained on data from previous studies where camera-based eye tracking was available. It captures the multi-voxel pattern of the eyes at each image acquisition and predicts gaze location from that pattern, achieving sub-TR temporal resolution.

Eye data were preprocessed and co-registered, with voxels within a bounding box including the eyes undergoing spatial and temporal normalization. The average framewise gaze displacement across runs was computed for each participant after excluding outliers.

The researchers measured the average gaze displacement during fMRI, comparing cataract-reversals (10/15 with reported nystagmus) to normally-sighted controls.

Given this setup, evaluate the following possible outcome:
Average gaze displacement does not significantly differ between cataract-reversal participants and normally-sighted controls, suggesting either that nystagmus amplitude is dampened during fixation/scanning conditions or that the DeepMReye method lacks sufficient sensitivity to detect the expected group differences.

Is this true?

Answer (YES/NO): NO